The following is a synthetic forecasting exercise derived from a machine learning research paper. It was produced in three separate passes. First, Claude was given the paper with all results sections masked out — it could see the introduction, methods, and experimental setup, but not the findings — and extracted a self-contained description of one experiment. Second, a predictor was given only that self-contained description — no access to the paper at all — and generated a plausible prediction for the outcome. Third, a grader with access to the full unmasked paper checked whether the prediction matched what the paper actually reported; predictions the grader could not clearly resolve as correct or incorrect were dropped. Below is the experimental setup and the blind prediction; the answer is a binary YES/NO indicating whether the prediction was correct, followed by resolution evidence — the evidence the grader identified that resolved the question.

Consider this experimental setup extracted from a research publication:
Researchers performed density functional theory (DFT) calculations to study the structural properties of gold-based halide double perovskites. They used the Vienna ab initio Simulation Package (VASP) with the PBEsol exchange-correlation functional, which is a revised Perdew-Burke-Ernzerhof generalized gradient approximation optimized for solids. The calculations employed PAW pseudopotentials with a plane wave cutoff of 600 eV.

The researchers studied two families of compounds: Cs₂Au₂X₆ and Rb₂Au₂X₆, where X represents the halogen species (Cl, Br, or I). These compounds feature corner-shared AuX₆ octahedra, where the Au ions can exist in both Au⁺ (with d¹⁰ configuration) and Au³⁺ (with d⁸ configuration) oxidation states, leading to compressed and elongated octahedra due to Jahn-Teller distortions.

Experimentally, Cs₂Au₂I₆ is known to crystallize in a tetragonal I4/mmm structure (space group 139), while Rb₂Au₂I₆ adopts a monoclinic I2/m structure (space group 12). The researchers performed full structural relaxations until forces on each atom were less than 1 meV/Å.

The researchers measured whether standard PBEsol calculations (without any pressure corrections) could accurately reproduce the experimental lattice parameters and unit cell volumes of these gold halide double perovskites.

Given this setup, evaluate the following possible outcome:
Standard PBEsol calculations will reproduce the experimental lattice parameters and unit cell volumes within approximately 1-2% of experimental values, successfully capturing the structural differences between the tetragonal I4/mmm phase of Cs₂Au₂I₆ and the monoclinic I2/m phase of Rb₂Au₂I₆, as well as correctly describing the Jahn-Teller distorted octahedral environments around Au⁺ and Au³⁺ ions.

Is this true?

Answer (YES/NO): NO